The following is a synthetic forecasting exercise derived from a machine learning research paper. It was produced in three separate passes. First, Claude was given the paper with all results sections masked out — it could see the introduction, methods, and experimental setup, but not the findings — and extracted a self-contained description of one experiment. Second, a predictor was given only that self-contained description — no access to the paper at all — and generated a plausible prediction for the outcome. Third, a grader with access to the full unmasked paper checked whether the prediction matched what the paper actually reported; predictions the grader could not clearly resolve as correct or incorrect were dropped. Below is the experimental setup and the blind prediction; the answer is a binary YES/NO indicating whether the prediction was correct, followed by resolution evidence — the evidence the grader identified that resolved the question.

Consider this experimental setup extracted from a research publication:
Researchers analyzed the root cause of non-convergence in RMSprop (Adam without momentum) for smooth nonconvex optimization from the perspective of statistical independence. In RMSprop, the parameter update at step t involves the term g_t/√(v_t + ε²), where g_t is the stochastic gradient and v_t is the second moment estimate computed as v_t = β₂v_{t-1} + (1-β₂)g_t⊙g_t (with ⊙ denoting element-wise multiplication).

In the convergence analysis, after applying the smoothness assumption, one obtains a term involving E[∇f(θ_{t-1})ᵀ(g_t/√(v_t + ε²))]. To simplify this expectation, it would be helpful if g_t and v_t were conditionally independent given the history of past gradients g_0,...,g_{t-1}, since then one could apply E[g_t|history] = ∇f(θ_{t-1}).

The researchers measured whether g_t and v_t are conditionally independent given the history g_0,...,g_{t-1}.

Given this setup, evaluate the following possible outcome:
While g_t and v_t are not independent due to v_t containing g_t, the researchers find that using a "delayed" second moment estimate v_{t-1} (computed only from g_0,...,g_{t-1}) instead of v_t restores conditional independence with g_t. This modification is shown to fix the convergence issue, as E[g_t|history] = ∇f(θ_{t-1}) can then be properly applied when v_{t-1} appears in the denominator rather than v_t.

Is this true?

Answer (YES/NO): YES